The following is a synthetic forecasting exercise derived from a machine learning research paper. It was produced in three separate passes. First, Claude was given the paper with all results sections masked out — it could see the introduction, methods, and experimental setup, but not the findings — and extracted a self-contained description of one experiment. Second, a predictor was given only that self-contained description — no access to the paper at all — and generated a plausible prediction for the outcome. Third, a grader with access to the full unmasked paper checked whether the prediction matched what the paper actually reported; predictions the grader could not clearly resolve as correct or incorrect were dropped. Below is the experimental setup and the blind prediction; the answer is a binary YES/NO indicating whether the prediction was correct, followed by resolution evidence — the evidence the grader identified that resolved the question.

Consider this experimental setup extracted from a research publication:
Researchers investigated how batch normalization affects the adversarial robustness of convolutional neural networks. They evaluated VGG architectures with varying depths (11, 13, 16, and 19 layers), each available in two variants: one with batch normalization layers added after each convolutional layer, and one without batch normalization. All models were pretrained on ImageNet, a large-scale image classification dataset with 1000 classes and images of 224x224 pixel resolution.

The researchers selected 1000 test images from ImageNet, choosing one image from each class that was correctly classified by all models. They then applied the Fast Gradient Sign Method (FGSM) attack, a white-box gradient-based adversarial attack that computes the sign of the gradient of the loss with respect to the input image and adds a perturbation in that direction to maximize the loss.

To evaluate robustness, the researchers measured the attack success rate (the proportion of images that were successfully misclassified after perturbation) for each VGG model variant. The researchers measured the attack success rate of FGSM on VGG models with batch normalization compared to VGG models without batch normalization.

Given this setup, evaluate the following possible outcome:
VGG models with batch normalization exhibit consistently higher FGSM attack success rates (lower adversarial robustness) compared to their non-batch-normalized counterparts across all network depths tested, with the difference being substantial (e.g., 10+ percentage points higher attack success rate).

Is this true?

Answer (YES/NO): NO